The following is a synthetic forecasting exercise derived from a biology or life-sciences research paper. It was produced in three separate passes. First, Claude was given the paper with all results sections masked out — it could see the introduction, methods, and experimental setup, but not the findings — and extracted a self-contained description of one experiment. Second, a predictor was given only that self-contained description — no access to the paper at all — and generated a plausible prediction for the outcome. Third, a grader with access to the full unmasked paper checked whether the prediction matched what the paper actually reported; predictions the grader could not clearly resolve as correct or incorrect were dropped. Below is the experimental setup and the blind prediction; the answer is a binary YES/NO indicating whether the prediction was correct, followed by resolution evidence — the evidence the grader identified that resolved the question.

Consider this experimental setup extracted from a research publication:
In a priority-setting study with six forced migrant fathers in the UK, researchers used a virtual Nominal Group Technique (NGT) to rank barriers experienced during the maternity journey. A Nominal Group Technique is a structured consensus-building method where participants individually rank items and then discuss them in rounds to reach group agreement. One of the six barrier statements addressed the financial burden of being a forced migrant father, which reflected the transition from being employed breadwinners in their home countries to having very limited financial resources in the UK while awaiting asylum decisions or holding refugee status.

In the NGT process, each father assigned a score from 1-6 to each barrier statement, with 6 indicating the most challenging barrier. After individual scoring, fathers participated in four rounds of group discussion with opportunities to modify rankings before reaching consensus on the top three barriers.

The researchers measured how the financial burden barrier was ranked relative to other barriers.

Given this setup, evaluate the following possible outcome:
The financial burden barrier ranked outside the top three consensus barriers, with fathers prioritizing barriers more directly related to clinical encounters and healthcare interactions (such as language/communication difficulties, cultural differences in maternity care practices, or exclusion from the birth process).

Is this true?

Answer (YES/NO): NO